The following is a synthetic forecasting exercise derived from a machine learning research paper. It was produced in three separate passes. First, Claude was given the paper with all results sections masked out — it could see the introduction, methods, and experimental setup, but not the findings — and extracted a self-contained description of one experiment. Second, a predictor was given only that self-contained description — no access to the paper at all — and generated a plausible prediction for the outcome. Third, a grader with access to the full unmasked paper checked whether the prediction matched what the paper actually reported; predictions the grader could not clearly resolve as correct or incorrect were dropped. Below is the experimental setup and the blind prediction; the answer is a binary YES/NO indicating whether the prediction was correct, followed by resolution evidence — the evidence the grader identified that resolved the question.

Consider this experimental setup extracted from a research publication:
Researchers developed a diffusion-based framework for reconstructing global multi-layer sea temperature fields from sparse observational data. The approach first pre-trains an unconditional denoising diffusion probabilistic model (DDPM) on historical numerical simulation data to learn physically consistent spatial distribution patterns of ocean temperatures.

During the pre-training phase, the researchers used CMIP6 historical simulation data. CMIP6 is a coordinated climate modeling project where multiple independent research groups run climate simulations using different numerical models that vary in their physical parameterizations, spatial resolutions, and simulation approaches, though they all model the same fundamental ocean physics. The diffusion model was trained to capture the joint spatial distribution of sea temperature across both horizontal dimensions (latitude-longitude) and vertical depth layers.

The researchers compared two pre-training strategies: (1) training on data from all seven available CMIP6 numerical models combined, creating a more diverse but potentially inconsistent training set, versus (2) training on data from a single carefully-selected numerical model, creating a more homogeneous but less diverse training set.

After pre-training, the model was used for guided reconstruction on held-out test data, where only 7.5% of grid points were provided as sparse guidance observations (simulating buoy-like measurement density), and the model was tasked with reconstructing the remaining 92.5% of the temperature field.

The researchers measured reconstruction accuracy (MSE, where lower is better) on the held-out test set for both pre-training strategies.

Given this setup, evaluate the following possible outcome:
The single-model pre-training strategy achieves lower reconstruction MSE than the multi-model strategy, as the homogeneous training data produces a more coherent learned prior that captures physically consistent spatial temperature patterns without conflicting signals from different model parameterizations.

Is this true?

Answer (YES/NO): NO